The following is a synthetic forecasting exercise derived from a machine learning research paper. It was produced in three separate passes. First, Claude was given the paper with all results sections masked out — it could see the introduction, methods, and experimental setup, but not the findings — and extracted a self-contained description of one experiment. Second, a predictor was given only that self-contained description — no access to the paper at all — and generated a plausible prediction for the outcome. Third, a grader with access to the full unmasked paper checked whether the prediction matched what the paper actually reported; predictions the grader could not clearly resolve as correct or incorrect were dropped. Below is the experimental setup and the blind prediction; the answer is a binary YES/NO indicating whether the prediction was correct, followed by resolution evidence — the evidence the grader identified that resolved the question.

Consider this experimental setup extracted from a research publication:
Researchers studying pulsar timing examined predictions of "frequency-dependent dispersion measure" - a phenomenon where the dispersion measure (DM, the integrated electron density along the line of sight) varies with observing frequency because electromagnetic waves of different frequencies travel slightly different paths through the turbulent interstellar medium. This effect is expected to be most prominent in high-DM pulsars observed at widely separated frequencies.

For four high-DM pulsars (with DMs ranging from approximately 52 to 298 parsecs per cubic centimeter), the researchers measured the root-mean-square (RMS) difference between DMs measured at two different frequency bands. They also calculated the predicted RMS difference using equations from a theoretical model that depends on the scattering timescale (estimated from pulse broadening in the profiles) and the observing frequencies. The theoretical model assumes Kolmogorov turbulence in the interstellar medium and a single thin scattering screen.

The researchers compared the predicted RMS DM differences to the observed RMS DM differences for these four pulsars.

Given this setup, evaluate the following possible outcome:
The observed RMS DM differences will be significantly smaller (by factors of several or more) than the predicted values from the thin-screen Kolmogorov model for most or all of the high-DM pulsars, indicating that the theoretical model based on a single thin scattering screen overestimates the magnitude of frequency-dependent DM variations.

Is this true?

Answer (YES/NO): NO